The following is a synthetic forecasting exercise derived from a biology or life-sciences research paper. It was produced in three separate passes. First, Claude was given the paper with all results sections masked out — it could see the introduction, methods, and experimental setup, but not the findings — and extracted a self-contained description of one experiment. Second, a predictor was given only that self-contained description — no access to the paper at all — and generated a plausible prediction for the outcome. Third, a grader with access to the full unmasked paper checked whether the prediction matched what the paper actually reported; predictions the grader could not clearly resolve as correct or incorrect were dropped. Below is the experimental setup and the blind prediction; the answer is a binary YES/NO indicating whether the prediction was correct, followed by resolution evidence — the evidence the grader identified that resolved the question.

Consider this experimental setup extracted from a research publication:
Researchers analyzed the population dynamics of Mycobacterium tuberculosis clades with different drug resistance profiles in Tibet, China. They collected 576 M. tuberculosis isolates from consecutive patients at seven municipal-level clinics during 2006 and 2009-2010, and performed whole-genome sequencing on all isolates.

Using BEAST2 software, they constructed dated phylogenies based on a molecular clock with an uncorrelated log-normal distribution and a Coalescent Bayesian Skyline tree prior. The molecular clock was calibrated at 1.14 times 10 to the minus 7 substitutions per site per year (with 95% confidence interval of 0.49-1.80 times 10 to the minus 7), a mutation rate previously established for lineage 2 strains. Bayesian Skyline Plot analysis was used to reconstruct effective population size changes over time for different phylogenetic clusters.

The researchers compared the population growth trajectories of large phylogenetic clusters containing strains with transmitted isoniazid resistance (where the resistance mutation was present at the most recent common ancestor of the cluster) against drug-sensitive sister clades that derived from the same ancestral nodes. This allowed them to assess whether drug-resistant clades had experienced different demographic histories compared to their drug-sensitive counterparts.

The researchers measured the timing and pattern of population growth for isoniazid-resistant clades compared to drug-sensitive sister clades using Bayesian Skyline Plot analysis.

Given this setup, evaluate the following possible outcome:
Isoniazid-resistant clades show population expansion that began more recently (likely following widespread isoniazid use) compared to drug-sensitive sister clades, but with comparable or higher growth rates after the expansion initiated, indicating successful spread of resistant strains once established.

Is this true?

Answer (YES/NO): NO